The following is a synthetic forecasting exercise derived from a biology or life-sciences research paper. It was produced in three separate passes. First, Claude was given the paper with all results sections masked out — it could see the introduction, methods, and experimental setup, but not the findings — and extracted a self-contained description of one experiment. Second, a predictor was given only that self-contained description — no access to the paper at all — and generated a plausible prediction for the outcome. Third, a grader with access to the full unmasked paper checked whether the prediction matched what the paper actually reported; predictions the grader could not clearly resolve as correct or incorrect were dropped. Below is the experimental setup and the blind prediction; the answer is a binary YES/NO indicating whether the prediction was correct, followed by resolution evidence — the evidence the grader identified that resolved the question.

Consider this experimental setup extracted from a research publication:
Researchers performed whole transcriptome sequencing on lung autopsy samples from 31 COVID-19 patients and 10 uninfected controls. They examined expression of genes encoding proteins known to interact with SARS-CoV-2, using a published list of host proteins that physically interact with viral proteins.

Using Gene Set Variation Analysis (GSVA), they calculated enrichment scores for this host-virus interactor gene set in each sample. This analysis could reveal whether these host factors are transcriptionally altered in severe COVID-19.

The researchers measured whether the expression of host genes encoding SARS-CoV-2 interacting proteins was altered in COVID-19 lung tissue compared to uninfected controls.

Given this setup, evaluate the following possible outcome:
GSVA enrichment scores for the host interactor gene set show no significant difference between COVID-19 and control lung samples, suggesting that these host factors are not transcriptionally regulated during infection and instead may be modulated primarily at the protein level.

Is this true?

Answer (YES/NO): NO